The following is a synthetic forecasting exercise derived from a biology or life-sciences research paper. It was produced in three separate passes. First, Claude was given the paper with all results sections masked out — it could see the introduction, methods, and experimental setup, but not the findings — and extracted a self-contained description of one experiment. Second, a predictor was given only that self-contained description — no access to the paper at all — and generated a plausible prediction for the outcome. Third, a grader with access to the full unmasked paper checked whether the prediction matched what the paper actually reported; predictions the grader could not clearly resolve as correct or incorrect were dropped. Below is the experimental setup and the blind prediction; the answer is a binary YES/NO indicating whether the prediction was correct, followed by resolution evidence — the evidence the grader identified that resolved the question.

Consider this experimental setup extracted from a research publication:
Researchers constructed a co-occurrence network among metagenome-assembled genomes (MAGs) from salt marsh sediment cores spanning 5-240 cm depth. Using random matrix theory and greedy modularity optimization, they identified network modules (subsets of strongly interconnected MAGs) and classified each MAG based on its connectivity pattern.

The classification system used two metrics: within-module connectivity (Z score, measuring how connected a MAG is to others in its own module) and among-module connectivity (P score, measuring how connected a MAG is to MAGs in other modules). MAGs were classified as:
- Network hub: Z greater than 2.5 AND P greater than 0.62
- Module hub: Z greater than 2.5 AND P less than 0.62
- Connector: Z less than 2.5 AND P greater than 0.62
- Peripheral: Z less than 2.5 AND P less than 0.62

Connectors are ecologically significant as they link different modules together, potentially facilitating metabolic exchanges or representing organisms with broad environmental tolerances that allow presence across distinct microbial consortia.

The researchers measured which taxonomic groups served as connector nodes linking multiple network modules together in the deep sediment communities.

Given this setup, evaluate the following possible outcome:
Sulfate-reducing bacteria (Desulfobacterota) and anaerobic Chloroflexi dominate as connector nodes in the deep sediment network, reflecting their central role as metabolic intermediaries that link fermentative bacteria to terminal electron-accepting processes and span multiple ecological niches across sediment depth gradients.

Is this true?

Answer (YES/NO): NO